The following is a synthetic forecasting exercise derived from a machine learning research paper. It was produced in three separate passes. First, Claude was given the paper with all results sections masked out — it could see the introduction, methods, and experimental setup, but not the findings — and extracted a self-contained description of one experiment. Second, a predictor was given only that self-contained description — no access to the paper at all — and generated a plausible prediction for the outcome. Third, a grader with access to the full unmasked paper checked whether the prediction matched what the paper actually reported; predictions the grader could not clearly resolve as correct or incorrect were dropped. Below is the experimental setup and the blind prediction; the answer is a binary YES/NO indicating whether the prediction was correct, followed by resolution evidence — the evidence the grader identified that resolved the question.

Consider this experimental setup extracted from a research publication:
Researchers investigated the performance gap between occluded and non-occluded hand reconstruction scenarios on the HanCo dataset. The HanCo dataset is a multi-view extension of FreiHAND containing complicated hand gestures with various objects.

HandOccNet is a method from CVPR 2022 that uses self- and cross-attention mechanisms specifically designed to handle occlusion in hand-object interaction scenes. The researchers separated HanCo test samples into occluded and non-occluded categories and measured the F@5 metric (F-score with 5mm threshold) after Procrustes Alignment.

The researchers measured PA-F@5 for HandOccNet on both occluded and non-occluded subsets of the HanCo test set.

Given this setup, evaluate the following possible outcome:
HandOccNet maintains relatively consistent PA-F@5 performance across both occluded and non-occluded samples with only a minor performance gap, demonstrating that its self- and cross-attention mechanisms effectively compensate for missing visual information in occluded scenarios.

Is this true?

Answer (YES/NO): NO